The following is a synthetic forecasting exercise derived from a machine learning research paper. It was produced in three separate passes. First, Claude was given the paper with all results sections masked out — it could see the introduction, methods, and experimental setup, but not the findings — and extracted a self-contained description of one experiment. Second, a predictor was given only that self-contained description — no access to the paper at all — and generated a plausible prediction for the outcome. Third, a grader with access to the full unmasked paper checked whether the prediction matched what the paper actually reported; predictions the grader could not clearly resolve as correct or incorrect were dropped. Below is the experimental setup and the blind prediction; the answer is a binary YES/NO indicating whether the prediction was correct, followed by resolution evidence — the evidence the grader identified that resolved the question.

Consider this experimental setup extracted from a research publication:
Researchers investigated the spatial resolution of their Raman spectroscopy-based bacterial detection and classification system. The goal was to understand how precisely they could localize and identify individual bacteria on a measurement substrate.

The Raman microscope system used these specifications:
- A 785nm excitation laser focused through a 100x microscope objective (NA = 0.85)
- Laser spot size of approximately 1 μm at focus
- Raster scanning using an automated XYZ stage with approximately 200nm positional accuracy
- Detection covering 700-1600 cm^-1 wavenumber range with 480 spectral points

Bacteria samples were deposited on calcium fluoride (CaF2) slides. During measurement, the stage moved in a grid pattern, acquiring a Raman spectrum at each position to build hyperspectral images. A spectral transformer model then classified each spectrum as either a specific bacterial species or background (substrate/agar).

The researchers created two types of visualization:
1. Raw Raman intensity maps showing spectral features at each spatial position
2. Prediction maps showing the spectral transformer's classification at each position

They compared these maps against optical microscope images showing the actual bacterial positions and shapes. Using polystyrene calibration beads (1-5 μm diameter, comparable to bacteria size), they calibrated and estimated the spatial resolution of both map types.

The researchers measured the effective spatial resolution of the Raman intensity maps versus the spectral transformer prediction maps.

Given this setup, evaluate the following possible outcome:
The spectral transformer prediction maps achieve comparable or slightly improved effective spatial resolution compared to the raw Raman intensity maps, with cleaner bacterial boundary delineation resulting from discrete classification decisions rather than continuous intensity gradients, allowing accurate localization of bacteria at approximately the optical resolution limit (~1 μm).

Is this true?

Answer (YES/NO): NO